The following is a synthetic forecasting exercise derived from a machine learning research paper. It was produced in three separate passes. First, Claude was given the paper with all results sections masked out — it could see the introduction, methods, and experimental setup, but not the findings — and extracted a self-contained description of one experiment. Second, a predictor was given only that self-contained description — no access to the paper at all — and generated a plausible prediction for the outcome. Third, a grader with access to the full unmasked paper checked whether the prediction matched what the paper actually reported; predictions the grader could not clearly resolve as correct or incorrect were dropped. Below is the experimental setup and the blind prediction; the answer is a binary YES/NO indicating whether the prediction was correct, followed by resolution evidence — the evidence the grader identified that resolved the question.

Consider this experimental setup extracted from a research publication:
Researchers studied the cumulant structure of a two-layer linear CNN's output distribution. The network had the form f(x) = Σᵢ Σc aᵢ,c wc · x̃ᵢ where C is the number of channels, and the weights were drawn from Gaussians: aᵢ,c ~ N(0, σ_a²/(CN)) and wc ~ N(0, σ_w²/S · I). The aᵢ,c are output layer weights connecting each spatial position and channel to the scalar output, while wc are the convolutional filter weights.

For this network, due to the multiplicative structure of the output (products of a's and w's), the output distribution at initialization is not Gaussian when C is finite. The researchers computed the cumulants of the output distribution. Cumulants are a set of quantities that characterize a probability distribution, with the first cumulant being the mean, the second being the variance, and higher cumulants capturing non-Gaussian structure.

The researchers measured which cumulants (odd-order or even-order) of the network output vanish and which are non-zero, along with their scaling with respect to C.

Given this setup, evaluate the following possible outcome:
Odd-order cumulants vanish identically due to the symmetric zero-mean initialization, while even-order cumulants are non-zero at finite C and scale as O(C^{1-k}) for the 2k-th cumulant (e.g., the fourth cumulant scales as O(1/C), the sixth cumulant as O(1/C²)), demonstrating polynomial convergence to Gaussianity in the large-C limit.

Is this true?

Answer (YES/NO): YES